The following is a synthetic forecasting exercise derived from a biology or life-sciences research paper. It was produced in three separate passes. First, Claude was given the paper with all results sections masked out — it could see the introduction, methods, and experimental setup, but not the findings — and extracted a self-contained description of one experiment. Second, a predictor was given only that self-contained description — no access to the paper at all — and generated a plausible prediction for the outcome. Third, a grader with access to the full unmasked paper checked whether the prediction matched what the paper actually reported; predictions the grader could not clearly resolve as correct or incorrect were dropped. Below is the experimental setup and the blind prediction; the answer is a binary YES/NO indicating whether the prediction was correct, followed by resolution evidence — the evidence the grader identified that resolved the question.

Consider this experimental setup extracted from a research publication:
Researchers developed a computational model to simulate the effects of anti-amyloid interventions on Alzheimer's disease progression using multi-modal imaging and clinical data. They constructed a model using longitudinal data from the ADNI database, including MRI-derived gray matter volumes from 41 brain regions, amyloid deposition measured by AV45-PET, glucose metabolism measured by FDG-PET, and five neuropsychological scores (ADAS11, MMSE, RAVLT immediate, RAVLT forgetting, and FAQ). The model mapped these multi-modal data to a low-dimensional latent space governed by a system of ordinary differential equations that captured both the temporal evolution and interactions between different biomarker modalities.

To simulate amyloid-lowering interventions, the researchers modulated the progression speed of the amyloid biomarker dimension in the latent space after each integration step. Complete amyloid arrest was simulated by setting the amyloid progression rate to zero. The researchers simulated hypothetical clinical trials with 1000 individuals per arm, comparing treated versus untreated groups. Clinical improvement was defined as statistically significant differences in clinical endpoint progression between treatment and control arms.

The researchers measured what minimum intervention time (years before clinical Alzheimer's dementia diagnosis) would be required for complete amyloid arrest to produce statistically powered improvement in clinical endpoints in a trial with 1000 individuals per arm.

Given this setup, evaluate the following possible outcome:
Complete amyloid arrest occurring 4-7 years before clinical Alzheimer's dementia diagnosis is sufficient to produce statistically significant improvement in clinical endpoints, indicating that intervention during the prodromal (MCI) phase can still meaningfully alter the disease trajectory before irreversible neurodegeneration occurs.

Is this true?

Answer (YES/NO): NO